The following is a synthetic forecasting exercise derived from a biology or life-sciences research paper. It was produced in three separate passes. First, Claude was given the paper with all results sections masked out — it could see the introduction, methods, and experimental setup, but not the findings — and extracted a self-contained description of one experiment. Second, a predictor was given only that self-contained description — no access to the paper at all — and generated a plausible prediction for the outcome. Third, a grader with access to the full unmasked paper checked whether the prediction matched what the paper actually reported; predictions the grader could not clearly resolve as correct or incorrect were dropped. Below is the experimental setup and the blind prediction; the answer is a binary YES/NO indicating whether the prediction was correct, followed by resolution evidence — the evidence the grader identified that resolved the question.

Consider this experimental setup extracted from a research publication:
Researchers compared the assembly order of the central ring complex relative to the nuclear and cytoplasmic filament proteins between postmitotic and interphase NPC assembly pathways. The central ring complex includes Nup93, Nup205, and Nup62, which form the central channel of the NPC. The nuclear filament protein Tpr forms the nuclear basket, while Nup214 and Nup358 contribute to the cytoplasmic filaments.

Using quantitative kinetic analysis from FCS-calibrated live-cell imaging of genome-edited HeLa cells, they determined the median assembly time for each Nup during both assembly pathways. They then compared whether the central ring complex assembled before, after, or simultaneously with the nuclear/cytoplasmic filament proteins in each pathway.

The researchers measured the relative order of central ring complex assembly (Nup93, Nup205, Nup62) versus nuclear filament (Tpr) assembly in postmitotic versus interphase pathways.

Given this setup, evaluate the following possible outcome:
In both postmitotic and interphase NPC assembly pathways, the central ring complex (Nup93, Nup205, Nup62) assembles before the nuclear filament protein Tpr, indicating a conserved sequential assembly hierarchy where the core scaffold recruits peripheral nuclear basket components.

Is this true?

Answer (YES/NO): NO